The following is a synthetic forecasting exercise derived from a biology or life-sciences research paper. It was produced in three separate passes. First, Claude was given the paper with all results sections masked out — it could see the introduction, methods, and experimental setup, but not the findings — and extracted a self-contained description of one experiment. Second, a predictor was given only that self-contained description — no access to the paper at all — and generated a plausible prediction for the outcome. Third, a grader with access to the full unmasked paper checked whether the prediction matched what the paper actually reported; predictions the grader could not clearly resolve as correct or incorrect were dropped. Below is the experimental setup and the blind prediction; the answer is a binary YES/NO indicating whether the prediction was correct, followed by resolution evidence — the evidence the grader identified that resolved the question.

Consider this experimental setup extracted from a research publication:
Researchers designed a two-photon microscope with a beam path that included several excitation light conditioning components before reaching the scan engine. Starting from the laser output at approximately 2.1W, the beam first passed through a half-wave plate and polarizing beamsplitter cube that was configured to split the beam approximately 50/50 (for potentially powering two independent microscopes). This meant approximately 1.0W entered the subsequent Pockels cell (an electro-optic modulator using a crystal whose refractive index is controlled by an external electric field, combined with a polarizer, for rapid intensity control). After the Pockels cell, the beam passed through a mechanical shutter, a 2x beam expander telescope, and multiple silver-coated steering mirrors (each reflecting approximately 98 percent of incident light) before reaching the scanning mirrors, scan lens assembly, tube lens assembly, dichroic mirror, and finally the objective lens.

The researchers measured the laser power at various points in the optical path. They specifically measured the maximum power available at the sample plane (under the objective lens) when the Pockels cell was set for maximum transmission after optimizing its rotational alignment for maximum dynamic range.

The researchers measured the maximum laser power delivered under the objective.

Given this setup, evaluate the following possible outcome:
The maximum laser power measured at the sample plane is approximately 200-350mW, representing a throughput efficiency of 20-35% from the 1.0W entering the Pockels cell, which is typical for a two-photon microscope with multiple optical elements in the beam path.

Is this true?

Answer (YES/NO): YES